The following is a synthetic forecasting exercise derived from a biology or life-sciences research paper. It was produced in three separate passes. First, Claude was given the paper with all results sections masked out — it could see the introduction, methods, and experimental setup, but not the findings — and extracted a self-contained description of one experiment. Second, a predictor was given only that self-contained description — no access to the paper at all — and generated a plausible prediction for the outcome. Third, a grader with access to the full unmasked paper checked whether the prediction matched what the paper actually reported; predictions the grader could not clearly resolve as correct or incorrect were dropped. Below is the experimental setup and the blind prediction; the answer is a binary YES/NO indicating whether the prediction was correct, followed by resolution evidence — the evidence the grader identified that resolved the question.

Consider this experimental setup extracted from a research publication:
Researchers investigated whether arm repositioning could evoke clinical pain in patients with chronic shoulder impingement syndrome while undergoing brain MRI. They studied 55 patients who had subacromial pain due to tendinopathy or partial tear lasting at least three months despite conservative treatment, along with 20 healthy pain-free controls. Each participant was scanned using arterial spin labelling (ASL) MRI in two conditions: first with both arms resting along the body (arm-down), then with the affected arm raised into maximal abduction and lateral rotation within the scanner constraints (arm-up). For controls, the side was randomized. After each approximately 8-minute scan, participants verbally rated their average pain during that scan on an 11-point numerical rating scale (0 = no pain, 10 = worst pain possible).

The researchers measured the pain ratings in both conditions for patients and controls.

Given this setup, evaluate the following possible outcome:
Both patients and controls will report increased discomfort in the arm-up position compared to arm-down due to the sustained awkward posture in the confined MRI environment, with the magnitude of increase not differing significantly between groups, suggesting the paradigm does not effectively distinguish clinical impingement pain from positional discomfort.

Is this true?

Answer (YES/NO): NO